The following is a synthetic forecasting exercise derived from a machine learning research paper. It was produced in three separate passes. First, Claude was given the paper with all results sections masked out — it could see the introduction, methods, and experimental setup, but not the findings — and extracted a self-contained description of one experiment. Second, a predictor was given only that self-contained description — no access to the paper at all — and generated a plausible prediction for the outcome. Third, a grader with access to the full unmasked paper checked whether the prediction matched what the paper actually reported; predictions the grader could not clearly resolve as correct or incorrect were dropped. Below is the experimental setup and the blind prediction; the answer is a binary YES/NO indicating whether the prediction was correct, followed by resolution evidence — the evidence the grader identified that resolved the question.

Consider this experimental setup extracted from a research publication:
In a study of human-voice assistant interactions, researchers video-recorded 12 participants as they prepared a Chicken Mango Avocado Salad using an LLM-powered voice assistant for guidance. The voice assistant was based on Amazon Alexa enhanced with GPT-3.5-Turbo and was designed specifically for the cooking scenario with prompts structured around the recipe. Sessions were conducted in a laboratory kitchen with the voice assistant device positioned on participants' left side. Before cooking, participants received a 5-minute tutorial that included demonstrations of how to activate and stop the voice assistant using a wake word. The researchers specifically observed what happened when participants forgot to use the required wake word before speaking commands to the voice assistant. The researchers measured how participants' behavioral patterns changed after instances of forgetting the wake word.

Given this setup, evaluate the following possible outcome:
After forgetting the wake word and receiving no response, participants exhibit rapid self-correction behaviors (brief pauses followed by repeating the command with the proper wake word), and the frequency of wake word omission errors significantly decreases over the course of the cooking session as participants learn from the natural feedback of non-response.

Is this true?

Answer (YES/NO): NO